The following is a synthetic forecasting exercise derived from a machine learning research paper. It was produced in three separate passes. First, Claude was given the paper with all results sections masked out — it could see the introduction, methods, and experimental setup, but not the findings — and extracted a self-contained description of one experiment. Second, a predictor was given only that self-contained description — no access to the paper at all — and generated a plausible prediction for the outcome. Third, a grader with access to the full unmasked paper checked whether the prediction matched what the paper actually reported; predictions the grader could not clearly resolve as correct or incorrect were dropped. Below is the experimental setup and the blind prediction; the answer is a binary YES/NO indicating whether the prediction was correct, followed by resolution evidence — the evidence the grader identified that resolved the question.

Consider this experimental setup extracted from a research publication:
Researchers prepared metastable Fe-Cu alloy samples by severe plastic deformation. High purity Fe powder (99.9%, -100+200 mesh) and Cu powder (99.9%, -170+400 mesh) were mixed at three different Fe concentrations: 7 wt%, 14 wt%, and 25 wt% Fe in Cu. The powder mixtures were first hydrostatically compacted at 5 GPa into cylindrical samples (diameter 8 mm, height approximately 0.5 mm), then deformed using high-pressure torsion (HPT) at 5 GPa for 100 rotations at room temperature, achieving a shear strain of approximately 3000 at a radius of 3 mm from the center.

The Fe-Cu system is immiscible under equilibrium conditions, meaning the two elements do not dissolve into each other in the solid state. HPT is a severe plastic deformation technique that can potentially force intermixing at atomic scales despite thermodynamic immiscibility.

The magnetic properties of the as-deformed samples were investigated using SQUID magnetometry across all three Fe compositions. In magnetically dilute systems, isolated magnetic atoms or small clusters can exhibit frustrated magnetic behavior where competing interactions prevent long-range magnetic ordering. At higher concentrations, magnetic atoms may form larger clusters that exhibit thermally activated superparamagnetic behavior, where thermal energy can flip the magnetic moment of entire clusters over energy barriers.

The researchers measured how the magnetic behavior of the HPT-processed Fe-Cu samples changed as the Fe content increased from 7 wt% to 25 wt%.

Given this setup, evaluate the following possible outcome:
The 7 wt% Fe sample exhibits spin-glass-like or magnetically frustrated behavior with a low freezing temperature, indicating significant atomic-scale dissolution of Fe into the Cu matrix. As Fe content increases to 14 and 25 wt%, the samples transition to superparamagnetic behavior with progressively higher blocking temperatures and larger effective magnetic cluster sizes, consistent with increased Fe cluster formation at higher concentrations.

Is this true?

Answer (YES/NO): NO